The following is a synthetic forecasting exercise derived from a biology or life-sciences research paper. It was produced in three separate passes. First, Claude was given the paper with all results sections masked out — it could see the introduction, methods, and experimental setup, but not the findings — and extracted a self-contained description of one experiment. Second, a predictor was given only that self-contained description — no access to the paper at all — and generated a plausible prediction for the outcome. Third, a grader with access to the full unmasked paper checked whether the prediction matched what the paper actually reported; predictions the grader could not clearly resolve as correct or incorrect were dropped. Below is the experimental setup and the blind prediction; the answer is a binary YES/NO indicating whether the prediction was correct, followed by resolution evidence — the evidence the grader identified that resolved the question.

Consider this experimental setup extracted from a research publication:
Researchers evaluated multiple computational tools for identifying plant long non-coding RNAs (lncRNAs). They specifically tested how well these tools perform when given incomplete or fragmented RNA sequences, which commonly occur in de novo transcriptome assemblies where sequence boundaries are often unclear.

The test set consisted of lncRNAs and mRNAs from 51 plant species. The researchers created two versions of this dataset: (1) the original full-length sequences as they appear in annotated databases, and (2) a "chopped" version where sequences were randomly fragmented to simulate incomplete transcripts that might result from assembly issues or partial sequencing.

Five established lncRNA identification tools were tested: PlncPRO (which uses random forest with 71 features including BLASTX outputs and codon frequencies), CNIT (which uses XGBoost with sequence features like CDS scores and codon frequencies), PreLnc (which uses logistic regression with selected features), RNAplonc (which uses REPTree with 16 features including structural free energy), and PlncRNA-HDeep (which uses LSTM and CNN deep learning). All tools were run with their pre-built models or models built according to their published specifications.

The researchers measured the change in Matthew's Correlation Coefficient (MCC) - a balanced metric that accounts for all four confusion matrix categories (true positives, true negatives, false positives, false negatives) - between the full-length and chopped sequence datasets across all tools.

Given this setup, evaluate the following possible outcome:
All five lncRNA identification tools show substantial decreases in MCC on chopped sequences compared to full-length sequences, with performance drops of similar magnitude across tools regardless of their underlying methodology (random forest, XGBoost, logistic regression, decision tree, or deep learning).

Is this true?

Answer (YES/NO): NO